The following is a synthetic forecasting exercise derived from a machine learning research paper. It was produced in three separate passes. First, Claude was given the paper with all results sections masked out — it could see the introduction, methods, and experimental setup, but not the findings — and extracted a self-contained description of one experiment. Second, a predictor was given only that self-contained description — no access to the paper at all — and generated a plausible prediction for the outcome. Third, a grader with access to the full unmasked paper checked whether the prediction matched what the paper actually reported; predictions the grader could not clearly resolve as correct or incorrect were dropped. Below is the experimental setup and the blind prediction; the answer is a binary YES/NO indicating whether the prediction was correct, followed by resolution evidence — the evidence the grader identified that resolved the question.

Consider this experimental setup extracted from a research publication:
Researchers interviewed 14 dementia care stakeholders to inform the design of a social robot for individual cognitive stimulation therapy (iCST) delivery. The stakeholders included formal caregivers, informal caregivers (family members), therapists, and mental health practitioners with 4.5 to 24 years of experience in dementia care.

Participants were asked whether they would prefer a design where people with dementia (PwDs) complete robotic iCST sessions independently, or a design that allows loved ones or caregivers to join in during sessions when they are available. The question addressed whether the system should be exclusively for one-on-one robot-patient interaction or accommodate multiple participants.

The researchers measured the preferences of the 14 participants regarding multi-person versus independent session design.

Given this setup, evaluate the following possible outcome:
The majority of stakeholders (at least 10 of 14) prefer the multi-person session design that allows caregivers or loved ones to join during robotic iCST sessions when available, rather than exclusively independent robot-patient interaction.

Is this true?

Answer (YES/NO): YES